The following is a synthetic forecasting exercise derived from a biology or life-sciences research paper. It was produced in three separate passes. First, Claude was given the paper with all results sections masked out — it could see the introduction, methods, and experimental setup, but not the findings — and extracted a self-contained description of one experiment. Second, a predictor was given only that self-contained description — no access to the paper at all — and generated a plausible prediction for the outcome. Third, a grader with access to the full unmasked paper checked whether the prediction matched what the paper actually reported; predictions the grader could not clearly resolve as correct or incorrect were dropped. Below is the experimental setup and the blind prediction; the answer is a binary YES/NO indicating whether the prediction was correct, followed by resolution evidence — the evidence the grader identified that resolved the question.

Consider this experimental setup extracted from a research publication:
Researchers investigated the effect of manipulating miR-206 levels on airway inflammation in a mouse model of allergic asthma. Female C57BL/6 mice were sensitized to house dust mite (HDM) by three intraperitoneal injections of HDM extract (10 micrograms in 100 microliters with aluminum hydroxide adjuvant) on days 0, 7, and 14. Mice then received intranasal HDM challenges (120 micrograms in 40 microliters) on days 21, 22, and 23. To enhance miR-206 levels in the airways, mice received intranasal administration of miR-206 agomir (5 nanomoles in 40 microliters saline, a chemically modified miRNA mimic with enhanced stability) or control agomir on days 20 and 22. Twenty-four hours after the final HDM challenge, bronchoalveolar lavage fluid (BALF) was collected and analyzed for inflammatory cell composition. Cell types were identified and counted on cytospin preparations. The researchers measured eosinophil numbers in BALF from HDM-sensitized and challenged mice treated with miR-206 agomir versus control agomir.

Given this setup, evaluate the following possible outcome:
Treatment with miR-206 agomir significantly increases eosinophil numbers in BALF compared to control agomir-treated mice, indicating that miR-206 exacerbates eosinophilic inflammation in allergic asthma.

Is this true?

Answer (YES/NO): YES